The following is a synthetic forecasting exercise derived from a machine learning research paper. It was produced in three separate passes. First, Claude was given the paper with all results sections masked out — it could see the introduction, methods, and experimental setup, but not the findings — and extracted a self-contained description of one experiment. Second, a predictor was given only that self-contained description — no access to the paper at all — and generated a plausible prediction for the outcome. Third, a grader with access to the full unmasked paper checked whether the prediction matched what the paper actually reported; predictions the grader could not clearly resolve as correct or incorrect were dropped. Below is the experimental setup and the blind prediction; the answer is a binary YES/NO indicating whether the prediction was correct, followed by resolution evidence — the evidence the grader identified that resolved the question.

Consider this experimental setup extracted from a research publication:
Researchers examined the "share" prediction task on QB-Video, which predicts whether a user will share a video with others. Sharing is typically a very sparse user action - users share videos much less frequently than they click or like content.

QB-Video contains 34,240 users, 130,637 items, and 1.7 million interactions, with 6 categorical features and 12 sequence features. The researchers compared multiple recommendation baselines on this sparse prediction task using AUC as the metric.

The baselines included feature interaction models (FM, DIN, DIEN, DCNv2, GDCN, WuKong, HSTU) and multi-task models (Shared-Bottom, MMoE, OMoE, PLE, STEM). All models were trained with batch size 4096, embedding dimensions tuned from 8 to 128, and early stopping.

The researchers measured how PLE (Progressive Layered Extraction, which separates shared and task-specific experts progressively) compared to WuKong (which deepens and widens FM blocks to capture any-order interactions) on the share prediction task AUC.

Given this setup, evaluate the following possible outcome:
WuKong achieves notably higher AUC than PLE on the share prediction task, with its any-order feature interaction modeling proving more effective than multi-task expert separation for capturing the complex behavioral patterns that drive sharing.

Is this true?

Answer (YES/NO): YES